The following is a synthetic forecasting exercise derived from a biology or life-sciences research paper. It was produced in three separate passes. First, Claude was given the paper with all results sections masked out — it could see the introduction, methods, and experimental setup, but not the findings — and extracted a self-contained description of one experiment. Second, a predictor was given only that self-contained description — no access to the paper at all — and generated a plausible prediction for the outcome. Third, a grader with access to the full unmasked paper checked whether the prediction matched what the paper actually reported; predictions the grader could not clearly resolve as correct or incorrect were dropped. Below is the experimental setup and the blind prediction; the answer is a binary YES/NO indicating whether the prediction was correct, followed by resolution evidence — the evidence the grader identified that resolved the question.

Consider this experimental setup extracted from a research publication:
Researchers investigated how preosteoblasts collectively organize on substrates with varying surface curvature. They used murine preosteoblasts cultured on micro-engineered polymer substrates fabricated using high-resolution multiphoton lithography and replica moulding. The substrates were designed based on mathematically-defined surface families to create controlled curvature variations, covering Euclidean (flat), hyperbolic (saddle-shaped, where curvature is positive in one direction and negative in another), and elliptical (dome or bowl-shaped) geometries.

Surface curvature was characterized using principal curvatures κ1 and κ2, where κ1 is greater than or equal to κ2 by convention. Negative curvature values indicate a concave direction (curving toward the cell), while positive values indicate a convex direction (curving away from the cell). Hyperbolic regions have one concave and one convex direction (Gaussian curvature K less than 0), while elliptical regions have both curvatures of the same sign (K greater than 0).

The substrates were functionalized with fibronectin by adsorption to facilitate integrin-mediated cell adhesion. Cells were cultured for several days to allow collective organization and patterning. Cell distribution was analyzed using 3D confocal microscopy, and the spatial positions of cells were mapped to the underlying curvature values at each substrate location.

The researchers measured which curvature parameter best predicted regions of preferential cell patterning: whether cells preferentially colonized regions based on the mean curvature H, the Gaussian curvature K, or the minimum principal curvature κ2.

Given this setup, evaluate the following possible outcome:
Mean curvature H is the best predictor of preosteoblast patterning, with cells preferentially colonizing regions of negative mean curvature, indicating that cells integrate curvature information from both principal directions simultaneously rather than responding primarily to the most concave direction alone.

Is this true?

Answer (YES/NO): NO